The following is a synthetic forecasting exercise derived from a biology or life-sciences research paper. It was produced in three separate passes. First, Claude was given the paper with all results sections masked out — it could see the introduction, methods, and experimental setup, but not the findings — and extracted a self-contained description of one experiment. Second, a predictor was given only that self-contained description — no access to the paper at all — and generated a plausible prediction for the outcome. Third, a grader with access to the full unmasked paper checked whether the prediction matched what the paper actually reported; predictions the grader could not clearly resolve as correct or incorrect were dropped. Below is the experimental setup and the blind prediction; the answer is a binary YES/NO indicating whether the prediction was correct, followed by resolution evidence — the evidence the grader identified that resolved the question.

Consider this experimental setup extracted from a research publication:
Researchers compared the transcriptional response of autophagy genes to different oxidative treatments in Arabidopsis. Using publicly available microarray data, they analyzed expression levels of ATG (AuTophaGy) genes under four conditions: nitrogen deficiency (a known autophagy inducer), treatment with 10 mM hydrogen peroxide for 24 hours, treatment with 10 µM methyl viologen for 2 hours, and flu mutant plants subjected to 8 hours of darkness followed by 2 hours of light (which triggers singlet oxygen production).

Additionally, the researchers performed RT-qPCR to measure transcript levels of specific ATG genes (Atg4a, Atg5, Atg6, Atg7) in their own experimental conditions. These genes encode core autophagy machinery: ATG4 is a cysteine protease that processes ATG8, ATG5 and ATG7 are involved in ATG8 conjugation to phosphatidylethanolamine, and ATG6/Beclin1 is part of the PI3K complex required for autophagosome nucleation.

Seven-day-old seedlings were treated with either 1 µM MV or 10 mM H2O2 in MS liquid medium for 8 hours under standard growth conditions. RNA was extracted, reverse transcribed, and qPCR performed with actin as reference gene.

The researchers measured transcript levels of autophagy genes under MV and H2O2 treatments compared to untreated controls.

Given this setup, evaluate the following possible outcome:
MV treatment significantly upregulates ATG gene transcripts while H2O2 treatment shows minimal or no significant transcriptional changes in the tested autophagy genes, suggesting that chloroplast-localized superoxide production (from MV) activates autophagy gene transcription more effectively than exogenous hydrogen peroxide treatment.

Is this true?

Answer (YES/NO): NO